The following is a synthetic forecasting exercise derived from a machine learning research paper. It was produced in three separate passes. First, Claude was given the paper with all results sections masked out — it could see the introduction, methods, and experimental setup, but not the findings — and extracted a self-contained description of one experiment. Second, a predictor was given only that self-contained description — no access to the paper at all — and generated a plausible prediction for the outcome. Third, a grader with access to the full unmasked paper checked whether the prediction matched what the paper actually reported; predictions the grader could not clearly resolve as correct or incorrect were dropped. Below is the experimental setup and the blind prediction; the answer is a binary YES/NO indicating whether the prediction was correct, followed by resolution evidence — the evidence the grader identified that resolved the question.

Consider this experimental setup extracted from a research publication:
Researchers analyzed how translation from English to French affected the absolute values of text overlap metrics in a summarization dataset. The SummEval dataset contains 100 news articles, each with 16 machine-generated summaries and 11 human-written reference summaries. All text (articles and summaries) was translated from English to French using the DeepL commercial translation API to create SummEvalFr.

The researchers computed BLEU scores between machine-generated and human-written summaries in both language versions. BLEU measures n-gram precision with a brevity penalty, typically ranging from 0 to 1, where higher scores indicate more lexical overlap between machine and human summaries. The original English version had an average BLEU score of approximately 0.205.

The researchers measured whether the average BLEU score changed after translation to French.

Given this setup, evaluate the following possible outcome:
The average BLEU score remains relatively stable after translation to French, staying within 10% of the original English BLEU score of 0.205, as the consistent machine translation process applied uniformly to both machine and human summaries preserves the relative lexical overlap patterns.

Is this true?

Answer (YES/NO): NO